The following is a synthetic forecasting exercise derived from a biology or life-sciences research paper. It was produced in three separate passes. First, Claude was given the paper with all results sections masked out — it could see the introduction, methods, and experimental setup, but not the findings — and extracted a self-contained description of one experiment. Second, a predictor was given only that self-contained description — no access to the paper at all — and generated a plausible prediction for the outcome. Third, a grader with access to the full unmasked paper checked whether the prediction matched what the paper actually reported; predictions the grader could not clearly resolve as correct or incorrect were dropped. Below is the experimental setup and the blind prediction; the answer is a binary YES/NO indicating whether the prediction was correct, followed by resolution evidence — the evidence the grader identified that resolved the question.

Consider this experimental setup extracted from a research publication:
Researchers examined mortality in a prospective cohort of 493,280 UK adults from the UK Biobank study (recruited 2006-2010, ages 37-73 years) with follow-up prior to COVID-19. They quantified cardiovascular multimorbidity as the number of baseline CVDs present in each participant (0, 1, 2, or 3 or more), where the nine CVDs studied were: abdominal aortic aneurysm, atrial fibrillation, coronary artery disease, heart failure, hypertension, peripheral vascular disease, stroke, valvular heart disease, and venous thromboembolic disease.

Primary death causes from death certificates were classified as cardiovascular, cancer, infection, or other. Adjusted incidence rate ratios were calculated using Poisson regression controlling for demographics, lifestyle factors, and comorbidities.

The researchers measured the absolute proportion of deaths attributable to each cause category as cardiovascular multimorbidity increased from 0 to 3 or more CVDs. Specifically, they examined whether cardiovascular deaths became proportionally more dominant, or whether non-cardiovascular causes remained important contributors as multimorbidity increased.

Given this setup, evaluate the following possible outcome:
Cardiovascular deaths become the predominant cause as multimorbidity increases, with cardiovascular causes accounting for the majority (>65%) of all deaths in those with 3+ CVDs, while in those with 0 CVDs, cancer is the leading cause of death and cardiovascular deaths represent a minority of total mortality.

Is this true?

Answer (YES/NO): NO